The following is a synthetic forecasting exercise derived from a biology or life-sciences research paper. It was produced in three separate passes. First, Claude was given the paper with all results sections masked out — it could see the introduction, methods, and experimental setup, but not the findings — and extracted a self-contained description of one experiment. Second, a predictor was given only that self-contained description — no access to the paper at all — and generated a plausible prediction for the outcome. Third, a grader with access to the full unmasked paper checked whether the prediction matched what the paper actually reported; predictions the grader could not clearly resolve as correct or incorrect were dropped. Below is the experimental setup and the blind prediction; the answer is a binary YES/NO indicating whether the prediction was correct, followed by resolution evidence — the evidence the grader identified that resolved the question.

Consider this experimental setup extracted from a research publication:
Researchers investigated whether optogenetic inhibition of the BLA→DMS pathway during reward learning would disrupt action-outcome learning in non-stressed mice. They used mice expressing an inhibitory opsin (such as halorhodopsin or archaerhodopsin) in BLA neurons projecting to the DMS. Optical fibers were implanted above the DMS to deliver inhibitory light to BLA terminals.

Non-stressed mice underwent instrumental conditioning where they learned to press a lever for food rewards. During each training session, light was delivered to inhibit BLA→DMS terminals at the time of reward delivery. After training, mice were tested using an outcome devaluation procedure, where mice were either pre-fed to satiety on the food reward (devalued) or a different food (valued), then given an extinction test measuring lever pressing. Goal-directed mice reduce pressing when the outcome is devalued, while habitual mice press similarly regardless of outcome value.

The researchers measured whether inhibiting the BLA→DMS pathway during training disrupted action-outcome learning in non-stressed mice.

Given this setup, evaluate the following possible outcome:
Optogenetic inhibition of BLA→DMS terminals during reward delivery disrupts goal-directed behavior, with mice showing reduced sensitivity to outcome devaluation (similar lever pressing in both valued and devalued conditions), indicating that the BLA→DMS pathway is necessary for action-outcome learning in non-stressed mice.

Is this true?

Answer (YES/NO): YES